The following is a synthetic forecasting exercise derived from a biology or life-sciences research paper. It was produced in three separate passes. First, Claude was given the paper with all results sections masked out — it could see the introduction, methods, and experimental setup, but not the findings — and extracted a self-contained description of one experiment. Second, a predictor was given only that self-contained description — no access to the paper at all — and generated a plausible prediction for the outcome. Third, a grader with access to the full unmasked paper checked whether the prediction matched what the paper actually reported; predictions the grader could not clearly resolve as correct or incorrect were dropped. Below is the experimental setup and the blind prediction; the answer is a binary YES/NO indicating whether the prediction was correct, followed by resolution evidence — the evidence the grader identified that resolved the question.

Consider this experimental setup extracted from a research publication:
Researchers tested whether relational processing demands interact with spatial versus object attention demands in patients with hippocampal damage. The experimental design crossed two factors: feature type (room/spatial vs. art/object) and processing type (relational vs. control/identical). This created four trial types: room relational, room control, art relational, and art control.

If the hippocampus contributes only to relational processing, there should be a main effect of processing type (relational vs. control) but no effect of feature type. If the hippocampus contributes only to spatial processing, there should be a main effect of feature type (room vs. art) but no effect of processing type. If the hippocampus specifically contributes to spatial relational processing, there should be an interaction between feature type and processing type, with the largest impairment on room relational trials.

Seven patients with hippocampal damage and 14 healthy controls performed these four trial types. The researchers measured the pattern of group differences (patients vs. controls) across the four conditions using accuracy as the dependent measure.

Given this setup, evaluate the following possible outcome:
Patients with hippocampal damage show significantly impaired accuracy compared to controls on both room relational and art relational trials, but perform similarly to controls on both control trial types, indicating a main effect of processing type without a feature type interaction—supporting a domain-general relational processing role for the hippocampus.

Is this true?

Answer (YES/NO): NO